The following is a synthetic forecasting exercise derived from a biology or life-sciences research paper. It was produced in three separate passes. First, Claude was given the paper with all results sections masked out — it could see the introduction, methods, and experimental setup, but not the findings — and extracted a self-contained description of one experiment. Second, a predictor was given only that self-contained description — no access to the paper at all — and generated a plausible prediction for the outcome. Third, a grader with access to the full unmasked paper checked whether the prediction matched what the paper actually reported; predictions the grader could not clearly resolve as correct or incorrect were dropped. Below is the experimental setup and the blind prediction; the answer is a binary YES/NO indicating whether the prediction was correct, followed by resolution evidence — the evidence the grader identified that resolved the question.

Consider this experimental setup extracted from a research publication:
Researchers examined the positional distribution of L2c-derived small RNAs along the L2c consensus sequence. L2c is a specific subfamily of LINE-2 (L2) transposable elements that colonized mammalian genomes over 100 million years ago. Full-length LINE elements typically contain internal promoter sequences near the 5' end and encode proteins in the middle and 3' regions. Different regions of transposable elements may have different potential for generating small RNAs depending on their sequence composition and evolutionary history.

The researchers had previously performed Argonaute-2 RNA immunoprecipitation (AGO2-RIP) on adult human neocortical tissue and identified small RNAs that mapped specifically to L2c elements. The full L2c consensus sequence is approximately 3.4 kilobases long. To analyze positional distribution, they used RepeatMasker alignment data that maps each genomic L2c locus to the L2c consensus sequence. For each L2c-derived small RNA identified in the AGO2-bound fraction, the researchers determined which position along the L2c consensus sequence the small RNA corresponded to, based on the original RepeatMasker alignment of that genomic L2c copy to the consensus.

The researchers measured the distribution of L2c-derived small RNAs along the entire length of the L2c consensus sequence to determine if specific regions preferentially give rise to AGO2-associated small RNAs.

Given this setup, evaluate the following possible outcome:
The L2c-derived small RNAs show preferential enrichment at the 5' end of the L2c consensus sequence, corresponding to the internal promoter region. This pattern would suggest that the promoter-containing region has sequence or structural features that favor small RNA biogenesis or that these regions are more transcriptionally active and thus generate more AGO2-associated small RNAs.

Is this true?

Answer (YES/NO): NO